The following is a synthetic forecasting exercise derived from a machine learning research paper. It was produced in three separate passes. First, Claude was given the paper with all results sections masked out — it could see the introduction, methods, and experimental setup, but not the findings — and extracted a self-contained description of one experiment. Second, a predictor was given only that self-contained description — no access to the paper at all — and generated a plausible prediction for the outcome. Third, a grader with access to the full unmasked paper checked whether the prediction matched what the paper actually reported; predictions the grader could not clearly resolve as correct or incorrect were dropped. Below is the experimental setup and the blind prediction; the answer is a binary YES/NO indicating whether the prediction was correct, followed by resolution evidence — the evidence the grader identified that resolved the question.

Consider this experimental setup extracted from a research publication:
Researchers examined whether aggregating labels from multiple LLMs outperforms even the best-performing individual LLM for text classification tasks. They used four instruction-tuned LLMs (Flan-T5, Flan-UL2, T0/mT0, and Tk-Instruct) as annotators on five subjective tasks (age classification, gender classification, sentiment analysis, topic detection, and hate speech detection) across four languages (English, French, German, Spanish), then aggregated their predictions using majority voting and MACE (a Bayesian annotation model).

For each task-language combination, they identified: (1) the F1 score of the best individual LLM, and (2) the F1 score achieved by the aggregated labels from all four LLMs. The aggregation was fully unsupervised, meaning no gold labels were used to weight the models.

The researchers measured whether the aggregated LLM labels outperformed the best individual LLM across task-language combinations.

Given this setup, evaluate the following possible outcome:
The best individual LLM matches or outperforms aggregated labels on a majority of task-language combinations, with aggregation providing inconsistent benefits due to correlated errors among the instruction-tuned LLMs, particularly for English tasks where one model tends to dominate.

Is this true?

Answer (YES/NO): NO